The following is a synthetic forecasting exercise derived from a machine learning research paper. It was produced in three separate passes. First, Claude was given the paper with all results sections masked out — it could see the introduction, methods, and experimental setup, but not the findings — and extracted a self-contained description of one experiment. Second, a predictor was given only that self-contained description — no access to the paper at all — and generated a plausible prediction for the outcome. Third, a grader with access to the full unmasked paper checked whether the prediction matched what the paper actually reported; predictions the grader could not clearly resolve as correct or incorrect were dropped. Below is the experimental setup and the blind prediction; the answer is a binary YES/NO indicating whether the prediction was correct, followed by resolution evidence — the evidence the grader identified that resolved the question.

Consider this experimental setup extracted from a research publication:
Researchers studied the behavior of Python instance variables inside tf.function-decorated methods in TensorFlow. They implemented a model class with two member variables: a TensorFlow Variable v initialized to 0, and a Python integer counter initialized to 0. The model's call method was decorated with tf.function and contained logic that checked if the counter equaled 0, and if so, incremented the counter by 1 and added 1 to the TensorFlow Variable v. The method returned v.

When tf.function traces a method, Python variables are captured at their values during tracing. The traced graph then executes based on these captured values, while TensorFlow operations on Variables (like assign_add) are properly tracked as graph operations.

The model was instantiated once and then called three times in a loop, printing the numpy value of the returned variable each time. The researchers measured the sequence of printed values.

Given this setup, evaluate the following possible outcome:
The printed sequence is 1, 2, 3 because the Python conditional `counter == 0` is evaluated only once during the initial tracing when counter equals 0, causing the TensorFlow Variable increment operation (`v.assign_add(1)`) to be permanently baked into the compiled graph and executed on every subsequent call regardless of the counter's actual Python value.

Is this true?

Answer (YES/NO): YES